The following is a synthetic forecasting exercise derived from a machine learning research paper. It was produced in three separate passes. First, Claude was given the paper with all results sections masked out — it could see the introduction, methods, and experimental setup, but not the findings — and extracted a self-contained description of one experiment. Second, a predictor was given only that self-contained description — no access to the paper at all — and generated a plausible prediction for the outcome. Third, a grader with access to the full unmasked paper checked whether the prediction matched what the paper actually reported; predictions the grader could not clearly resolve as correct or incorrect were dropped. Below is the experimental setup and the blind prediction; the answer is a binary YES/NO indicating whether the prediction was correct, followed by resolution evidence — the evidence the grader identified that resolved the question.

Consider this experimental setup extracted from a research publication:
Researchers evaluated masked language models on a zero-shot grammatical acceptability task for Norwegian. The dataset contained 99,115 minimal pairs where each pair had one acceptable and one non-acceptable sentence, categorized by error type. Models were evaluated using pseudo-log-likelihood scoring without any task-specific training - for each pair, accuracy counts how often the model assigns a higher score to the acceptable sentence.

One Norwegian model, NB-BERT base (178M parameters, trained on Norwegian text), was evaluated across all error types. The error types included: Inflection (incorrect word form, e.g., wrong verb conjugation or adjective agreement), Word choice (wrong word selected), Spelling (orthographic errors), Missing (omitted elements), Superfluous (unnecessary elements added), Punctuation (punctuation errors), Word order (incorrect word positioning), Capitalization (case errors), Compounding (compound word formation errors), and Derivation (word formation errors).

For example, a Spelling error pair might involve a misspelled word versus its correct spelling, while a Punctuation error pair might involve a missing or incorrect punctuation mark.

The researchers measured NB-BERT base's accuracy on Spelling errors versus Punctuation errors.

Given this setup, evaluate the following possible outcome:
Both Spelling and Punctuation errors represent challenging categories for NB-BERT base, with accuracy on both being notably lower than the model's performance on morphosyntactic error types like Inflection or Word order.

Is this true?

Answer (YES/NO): NO